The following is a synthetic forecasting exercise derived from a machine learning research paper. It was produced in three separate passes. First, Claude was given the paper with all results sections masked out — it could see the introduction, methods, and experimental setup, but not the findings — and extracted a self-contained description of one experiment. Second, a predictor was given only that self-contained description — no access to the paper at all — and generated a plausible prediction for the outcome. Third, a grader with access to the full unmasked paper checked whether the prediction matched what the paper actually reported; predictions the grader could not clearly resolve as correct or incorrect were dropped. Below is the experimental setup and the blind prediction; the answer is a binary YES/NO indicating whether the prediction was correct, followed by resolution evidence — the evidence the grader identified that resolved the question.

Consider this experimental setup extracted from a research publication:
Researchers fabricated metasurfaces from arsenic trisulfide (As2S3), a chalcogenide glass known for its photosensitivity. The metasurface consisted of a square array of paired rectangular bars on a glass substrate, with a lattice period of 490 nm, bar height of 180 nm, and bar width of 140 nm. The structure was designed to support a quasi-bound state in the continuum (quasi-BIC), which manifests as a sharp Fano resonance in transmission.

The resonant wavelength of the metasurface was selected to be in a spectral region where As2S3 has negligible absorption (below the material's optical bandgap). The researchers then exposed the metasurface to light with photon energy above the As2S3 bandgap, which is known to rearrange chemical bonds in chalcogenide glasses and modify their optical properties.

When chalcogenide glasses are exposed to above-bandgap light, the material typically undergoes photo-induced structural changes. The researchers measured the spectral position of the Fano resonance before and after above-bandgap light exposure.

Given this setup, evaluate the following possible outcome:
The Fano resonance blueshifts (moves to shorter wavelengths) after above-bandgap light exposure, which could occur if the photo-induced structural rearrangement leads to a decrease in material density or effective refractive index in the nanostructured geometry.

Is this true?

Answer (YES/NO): NO